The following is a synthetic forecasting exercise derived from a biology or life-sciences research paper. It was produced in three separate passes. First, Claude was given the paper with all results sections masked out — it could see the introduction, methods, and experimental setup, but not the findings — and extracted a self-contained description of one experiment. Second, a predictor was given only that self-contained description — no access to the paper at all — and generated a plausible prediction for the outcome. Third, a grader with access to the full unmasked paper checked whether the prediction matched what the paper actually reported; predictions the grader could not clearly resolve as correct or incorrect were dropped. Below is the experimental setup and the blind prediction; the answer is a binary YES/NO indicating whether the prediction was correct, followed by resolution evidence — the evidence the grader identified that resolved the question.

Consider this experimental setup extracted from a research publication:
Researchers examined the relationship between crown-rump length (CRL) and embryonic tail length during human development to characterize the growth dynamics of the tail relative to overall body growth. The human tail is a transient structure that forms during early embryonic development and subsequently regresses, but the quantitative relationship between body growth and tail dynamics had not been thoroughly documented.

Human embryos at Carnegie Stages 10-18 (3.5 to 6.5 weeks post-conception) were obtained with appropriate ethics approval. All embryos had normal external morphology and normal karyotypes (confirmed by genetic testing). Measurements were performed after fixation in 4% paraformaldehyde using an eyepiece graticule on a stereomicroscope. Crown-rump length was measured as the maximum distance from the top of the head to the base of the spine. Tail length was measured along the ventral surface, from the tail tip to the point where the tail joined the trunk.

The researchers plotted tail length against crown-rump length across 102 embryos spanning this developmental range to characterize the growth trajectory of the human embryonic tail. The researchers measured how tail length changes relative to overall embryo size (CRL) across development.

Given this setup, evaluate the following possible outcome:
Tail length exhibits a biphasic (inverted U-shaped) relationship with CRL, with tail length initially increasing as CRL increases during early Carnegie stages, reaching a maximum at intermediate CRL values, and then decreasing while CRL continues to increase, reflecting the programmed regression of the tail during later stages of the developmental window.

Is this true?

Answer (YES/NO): YES